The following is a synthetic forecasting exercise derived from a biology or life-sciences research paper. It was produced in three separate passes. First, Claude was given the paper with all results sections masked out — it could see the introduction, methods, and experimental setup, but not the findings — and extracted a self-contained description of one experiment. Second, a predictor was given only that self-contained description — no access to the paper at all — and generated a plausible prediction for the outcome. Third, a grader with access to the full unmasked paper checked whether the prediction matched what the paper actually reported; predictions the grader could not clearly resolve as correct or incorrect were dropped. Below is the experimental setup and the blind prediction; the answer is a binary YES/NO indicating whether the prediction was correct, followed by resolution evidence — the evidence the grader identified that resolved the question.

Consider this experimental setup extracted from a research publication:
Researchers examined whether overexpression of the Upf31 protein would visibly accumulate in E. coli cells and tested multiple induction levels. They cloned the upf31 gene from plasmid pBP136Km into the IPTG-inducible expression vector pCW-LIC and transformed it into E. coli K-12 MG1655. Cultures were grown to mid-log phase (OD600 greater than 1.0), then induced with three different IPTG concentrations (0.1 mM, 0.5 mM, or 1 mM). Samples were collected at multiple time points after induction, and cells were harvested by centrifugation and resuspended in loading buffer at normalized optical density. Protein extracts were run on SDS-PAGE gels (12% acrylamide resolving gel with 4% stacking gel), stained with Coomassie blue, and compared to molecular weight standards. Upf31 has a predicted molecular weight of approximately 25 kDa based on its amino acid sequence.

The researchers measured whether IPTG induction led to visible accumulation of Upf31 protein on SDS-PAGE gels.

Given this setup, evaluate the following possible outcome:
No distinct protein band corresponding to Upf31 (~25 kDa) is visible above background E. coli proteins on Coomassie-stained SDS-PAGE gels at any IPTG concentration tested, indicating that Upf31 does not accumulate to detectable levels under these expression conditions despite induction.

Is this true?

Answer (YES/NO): NO